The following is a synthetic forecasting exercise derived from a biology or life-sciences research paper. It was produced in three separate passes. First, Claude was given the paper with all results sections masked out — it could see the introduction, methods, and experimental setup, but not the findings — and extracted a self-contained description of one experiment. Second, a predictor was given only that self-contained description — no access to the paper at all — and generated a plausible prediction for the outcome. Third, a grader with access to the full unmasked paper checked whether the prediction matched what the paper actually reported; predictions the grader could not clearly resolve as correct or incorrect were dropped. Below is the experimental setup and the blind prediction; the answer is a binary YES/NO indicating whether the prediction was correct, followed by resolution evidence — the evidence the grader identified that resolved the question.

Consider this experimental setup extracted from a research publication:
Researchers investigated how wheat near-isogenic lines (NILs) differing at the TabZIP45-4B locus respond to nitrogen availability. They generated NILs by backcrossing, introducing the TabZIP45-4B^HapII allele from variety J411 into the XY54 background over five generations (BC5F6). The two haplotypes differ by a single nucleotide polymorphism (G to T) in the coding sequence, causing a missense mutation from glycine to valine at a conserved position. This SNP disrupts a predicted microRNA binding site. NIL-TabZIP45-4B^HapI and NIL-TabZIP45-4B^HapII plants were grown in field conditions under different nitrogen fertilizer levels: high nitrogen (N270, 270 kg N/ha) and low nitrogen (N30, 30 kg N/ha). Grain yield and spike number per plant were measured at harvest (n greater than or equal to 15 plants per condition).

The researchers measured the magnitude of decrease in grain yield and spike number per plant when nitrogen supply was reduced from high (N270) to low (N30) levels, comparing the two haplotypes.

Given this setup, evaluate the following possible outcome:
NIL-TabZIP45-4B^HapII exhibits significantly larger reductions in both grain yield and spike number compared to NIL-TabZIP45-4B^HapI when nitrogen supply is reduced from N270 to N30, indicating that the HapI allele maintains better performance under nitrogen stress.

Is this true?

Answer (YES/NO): NO